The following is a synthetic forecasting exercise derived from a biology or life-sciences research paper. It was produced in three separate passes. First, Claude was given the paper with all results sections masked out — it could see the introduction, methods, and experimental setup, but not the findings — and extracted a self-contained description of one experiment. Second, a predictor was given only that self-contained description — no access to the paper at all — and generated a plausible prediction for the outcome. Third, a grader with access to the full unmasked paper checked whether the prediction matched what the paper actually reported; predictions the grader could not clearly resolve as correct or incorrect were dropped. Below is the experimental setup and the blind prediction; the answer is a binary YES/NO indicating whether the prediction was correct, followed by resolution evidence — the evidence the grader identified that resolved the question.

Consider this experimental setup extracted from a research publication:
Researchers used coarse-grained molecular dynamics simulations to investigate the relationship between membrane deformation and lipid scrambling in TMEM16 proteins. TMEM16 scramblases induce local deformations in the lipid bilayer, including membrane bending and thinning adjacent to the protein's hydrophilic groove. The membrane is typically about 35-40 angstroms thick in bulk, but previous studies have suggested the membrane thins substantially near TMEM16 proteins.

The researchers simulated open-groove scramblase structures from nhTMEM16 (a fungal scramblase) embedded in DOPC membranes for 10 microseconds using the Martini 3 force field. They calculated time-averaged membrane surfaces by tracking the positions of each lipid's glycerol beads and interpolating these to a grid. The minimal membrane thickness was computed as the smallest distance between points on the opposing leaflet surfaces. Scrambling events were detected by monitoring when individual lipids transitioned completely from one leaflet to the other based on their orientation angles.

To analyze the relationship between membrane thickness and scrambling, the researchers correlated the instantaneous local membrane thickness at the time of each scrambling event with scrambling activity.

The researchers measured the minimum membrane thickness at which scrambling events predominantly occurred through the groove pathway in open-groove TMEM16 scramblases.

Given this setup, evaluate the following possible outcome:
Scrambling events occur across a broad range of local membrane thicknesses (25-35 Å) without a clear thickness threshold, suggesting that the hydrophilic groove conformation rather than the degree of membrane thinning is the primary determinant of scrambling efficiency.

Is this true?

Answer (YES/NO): NO